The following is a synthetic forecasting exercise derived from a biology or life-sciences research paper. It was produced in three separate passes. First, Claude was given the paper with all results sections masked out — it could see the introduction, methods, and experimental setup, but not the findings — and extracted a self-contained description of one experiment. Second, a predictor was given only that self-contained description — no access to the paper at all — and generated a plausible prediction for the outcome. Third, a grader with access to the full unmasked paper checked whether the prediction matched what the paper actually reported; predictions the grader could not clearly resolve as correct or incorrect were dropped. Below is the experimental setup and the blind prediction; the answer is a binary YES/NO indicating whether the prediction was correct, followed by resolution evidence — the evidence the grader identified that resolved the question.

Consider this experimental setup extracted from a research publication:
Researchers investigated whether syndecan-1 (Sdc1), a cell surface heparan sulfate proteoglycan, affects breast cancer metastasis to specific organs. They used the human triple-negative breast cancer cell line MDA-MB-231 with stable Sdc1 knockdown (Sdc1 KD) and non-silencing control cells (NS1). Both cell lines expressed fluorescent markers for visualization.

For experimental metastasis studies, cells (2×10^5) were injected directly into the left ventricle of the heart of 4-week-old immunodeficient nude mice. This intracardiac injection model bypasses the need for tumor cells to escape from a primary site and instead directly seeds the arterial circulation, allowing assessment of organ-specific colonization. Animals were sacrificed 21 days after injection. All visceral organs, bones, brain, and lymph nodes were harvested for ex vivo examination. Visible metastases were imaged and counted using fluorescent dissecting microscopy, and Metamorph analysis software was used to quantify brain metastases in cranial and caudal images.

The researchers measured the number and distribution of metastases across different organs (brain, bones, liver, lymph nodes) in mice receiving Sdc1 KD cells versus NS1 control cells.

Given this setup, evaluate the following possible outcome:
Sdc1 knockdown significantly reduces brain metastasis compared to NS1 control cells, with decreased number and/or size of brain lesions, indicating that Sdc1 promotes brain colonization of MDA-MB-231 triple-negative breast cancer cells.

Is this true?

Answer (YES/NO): YES